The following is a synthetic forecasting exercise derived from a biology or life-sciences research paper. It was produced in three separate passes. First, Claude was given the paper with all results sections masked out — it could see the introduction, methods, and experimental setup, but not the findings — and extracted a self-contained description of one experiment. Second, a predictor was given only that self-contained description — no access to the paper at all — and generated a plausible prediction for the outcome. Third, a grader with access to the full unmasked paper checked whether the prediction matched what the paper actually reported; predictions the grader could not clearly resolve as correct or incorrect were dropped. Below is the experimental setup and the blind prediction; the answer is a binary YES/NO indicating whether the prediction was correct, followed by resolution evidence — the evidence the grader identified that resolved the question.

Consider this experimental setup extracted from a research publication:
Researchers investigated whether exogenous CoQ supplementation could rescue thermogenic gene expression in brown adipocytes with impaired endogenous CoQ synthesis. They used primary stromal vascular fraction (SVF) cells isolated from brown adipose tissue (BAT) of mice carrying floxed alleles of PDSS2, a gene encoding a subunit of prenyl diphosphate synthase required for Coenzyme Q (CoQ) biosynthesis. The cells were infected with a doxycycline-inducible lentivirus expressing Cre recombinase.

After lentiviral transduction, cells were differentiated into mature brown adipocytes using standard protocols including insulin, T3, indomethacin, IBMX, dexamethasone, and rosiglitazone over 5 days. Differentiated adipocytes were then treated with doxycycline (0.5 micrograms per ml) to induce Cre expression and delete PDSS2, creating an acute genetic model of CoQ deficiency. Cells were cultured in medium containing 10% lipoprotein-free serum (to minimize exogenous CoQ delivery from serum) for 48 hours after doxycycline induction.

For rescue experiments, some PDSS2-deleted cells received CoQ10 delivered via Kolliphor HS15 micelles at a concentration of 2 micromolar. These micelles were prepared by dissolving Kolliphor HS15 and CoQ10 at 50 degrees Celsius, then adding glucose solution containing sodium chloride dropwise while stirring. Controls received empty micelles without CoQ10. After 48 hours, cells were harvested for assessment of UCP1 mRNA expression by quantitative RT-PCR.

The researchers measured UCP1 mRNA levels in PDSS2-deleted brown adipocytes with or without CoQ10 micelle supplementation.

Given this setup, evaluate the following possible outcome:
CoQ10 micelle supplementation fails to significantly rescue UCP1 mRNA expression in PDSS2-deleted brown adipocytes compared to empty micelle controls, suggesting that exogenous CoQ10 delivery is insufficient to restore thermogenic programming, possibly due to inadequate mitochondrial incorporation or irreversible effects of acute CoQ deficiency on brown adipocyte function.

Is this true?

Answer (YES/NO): NO